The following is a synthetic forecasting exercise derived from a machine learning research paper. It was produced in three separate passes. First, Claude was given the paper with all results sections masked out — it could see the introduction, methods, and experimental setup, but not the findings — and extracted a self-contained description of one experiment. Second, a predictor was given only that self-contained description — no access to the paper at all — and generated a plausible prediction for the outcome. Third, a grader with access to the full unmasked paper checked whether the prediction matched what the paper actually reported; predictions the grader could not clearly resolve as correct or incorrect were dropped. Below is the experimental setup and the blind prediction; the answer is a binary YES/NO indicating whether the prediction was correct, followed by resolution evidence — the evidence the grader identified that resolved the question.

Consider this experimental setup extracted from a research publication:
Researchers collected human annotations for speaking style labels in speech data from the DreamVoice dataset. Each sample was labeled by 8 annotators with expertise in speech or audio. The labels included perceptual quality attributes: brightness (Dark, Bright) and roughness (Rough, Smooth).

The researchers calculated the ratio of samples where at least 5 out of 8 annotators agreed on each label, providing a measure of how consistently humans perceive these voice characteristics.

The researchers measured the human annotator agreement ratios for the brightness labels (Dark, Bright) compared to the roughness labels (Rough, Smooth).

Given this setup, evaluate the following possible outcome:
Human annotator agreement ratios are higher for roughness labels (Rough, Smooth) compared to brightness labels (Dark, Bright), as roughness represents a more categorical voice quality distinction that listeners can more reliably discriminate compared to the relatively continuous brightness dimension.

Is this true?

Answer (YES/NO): NO